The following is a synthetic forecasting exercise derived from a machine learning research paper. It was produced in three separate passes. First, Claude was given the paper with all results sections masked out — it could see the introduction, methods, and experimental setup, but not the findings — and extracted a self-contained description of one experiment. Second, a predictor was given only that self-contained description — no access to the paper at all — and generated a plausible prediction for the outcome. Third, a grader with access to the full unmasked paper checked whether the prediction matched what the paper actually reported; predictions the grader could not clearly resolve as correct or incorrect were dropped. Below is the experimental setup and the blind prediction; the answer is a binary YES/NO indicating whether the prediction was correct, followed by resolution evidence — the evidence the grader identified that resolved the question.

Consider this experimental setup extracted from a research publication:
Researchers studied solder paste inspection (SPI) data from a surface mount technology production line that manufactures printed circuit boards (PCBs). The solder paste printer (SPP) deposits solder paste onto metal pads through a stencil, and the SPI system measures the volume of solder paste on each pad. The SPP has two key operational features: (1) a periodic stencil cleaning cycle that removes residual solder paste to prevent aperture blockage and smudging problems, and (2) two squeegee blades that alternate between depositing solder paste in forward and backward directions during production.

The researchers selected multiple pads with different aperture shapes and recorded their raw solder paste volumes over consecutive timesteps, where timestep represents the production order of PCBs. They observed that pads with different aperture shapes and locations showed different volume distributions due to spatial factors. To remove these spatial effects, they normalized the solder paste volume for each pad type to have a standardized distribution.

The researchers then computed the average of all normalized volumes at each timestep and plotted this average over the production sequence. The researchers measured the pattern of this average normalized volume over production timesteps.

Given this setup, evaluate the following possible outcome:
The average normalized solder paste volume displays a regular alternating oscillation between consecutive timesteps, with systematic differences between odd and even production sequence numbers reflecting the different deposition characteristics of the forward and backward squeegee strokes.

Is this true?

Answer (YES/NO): YES